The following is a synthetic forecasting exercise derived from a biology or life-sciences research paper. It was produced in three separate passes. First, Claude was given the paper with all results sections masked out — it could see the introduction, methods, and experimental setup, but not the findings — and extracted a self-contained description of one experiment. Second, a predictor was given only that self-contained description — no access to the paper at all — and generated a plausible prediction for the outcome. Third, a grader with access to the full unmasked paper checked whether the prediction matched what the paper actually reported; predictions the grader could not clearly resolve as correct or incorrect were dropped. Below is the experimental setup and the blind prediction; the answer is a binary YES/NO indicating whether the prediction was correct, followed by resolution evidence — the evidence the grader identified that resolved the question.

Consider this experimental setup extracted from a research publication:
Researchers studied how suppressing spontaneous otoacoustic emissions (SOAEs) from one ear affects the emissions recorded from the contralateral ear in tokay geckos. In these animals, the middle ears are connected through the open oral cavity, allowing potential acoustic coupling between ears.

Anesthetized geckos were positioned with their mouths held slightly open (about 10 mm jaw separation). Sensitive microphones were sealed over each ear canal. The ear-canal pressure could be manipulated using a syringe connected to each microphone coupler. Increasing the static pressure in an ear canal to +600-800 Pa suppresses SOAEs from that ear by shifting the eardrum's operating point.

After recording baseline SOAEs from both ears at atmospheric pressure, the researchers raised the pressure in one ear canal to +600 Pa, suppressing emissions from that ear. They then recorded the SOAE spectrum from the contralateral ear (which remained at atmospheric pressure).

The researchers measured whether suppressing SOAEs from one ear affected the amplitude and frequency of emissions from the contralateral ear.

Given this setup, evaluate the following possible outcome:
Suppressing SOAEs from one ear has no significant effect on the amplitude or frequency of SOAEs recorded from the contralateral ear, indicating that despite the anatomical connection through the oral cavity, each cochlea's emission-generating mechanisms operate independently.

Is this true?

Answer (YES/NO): NO